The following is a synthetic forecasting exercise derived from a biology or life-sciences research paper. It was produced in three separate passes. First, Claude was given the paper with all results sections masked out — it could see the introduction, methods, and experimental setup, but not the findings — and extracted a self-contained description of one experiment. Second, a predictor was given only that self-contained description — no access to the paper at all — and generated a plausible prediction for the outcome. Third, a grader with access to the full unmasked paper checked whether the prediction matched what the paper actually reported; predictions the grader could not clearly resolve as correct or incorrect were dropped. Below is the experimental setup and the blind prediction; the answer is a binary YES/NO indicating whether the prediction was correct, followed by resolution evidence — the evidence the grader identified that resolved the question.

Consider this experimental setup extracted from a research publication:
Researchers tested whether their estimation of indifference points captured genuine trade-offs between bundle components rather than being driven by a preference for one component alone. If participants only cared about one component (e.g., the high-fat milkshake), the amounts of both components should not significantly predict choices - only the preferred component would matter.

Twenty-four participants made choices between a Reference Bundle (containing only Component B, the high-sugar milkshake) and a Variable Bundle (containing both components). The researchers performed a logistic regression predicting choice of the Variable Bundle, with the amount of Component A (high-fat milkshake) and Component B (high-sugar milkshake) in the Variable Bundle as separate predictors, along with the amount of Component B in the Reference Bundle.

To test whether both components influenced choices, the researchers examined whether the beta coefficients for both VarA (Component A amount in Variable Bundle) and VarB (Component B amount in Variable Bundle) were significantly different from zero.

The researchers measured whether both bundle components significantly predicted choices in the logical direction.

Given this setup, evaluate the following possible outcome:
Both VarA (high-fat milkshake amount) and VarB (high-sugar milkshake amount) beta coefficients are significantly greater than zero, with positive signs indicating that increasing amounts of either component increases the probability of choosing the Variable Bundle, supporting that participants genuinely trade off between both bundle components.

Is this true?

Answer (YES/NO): YES